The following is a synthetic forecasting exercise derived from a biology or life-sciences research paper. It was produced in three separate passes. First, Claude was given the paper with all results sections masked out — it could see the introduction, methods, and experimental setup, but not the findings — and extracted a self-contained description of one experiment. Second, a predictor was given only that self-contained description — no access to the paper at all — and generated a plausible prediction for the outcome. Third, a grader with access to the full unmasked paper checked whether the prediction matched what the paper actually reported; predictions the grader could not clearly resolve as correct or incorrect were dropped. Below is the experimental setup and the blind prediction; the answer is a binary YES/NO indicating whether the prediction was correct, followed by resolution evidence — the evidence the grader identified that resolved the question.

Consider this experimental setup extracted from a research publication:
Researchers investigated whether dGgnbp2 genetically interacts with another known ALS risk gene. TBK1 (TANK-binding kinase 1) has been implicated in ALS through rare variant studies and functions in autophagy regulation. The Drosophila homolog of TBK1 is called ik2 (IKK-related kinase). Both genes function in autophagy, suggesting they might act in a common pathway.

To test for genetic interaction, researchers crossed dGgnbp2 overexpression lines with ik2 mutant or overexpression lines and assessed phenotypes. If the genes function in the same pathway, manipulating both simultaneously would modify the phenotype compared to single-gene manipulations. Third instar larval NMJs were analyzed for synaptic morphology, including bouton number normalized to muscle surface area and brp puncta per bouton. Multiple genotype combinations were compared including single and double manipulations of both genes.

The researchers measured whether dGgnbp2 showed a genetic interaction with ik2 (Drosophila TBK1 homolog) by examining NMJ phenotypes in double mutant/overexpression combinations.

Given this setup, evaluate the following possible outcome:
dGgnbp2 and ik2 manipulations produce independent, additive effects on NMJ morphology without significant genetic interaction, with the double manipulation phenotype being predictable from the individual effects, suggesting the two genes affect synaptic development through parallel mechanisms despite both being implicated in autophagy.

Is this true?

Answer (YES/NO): NO